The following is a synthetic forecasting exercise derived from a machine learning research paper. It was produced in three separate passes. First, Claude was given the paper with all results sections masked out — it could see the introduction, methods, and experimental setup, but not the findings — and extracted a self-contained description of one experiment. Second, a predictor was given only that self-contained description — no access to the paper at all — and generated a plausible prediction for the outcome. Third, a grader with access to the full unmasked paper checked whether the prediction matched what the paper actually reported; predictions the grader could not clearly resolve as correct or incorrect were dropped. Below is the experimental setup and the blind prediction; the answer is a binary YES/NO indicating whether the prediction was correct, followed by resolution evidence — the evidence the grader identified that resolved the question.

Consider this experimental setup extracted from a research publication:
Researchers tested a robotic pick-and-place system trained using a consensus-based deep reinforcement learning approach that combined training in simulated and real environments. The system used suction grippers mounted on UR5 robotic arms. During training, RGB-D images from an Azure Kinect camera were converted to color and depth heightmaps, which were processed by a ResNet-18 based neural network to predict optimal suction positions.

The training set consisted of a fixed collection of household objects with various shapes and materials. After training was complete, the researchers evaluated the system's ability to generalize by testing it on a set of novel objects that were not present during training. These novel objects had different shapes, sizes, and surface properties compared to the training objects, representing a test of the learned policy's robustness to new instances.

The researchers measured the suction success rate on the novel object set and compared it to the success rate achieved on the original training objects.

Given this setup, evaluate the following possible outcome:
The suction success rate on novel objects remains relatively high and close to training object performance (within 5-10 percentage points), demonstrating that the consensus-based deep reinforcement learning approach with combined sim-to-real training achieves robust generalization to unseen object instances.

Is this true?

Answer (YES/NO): YES